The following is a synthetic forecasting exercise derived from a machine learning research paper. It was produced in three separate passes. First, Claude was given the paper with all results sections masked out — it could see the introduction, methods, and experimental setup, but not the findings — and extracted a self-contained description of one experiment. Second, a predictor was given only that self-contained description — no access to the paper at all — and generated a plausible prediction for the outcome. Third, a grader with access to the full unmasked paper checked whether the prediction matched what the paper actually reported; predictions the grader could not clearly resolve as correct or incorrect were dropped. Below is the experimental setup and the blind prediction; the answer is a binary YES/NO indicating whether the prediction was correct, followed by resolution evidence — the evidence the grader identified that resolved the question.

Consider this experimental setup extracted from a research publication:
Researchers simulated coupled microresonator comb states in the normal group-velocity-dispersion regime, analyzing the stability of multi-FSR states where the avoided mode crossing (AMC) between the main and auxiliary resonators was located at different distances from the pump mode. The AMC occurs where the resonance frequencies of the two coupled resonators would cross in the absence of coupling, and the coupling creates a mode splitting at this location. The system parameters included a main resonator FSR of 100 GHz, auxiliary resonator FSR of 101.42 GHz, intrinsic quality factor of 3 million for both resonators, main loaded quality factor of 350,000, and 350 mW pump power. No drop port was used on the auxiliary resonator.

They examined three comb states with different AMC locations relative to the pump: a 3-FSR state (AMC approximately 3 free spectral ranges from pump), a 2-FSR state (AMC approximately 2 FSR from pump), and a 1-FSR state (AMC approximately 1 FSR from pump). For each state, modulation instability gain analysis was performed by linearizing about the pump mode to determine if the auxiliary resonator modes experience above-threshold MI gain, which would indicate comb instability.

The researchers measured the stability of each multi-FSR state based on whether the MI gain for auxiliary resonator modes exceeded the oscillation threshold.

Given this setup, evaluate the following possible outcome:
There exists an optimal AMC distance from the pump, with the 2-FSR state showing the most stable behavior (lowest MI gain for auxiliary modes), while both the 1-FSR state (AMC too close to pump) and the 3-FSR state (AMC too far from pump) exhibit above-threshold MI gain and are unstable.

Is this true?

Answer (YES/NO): NO